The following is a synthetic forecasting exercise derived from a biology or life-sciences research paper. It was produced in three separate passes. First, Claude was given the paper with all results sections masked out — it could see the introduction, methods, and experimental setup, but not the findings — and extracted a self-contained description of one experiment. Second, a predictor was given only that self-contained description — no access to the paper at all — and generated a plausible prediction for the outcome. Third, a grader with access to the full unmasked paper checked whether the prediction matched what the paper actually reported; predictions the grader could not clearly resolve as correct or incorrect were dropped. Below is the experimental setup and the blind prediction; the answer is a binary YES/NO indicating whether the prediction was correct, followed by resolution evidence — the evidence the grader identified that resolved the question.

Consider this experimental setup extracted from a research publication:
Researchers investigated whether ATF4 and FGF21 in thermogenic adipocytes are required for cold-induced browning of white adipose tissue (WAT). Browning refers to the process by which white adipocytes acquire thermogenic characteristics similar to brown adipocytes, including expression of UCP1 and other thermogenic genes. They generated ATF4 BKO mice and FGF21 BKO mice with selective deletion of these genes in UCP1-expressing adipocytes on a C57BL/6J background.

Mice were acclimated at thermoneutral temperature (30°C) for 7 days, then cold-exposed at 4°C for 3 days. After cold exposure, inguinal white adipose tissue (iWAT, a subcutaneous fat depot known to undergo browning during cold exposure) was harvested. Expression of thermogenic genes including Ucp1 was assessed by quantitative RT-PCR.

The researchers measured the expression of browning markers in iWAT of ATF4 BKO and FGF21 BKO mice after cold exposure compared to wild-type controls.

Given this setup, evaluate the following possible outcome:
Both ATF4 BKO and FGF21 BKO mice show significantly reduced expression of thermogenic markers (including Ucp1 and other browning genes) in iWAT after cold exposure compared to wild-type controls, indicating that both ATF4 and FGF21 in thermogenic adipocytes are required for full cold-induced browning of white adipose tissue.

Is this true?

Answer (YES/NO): YES